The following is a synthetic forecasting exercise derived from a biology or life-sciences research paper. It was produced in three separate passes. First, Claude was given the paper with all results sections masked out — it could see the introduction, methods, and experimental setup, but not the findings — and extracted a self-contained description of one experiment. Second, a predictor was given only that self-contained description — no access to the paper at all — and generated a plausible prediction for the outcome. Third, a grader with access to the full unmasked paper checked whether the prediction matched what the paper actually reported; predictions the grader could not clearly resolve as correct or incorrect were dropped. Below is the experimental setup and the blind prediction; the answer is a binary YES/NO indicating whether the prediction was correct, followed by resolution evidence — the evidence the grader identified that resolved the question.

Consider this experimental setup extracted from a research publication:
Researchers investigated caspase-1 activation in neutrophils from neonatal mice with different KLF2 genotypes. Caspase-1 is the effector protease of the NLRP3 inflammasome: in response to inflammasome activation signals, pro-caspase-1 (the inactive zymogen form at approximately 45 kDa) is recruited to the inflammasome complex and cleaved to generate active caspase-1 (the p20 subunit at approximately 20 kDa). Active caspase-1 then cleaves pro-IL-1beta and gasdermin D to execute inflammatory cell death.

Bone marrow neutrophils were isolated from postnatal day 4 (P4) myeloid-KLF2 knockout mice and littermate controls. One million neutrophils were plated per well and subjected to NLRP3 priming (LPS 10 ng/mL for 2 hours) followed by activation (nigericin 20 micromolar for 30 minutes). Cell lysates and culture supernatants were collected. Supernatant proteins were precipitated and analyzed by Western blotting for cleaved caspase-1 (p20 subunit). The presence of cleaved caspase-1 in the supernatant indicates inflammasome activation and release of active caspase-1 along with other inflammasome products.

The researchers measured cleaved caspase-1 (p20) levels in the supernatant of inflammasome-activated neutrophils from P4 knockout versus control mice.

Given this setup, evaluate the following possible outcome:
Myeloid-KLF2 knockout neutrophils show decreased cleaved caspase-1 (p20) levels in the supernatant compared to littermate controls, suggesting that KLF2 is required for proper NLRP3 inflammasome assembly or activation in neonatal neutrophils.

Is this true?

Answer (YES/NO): NO